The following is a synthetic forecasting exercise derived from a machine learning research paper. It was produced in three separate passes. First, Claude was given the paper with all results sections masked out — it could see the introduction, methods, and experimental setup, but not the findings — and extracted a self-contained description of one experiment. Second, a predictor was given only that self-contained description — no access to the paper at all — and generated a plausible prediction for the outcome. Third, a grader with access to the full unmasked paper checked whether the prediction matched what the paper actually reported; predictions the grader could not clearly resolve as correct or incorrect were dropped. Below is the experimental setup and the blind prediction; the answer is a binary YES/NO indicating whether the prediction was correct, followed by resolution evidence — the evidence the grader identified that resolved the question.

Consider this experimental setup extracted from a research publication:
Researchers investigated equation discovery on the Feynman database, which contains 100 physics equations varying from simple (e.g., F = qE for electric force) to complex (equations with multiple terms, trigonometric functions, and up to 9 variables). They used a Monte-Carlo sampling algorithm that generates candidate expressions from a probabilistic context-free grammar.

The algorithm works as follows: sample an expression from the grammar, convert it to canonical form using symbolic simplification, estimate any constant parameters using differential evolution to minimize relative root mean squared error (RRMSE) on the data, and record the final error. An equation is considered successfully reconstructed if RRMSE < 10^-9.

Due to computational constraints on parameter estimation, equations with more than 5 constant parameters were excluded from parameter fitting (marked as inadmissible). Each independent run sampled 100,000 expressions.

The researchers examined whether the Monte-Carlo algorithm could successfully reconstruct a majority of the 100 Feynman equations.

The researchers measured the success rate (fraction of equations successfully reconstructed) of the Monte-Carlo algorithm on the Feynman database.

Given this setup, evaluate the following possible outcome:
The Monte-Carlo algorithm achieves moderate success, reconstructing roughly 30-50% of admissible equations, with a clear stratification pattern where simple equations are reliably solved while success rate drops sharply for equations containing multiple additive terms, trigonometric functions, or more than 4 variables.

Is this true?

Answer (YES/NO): YES